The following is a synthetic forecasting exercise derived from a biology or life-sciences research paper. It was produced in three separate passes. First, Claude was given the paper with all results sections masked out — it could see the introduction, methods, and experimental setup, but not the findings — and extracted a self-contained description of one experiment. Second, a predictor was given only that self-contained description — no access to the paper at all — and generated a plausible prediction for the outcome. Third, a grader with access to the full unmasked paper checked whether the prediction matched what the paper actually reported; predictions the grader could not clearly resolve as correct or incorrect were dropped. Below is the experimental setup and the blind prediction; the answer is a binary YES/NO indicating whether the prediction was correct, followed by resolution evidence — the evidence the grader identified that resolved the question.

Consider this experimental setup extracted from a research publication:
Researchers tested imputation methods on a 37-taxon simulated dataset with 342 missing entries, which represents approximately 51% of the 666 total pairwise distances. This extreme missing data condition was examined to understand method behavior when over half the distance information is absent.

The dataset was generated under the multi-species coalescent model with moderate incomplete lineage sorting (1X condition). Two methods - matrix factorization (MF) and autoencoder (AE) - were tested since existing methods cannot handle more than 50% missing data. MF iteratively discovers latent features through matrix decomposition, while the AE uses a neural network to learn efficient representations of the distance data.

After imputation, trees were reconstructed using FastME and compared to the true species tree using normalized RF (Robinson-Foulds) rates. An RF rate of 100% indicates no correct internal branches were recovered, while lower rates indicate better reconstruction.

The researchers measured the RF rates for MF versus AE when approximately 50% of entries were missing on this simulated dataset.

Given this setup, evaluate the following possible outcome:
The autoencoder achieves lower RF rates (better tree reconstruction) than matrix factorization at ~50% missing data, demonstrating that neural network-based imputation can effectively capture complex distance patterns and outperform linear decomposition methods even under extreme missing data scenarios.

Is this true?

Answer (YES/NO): YES